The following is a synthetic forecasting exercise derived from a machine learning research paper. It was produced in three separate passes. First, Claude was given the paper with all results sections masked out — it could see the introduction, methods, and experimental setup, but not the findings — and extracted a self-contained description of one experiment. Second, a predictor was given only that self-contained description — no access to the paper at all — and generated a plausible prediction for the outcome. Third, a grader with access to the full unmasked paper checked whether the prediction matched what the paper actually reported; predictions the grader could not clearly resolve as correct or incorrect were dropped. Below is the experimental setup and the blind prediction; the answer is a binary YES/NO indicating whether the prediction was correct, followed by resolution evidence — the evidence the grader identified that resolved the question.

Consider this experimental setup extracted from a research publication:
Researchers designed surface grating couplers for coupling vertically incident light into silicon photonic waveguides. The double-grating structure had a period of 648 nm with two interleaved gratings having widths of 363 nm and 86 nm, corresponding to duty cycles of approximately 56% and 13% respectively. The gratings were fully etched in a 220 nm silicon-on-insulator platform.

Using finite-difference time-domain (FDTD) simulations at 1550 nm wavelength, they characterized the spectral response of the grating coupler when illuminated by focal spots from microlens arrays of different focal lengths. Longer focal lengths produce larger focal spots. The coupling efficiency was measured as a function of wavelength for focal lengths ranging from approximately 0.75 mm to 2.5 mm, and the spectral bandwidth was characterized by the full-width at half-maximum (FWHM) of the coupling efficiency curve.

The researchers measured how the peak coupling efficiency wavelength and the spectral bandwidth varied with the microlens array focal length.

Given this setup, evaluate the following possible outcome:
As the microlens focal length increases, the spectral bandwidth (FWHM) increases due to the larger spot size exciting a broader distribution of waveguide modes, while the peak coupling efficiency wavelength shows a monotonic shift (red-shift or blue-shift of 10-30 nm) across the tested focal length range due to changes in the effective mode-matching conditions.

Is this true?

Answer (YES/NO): NO